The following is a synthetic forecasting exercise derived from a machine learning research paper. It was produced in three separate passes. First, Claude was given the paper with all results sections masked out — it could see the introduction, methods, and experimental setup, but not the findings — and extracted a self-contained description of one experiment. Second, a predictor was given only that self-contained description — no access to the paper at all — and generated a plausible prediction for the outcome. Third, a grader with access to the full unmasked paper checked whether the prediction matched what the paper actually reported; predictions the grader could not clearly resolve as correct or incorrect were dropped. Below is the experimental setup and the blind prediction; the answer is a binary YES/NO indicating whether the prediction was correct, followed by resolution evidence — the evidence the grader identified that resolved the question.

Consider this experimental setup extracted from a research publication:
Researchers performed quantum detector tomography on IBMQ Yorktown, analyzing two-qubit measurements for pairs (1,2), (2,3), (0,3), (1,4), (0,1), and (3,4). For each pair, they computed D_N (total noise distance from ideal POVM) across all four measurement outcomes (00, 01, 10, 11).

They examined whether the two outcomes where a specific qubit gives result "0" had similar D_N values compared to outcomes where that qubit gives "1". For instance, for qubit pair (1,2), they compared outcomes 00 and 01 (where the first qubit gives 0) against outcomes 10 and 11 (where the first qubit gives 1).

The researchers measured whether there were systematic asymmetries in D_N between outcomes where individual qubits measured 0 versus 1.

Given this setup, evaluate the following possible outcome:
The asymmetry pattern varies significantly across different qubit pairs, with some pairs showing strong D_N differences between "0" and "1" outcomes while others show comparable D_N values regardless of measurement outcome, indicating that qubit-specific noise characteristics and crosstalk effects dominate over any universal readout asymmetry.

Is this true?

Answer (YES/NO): YES